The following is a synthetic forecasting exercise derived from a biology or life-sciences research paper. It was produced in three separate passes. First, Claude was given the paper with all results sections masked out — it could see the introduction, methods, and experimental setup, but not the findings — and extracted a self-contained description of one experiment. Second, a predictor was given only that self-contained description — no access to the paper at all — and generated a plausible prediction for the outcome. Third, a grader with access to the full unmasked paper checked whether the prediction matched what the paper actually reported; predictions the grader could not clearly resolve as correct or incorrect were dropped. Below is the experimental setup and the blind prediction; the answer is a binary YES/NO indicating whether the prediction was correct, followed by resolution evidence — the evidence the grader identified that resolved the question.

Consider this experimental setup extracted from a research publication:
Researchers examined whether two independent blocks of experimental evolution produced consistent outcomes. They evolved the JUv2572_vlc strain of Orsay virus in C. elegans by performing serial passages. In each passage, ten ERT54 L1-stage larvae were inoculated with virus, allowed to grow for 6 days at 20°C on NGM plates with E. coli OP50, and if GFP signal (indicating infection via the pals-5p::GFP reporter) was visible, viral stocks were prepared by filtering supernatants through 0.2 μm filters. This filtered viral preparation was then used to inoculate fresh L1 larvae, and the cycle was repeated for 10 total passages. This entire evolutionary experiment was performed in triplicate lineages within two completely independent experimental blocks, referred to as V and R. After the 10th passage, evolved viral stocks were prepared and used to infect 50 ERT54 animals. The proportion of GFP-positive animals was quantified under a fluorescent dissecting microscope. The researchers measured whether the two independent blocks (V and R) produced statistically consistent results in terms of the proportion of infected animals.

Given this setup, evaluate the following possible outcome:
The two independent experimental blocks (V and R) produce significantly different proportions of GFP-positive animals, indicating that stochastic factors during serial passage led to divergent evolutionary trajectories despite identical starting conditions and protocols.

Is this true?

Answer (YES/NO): YES